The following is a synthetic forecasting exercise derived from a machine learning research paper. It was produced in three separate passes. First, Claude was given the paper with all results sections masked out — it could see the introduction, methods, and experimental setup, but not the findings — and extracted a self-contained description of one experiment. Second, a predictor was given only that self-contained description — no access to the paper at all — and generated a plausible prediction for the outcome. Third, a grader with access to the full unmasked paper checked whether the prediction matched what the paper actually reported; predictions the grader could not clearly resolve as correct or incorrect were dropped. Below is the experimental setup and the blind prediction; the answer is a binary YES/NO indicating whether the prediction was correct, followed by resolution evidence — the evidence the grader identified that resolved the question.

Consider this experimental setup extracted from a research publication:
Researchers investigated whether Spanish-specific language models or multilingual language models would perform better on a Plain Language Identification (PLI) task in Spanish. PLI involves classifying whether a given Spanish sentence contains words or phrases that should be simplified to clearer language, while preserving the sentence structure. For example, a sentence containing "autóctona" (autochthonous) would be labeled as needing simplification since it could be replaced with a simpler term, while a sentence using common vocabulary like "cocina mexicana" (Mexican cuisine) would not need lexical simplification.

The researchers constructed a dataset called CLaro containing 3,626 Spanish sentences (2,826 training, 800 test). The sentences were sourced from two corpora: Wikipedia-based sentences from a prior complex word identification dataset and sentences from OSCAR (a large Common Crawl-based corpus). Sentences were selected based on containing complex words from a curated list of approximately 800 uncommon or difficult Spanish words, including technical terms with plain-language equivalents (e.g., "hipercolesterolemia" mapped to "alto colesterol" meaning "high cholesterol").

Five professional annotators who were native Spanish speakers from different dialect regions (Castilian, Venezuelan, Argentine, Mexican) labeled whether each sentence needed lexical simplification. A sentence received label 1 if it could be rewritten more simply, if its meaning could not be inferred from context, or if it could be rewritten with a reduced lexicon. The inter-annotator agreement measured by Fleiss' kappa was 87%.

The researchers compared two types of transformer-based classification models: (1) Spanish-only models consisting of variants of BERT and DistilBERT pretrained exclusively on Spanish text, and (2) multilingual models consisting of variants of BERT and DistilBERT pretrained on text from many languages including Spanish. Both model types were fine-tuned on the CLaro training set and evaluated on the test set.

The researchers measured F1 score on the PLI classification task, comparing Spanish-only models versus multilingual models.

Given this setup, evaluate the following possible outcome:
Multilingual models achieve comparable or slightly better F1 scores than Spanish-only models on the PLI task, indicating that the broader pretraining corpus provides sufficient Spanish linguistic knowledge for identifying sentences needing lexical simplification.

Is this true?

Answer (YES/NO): NO